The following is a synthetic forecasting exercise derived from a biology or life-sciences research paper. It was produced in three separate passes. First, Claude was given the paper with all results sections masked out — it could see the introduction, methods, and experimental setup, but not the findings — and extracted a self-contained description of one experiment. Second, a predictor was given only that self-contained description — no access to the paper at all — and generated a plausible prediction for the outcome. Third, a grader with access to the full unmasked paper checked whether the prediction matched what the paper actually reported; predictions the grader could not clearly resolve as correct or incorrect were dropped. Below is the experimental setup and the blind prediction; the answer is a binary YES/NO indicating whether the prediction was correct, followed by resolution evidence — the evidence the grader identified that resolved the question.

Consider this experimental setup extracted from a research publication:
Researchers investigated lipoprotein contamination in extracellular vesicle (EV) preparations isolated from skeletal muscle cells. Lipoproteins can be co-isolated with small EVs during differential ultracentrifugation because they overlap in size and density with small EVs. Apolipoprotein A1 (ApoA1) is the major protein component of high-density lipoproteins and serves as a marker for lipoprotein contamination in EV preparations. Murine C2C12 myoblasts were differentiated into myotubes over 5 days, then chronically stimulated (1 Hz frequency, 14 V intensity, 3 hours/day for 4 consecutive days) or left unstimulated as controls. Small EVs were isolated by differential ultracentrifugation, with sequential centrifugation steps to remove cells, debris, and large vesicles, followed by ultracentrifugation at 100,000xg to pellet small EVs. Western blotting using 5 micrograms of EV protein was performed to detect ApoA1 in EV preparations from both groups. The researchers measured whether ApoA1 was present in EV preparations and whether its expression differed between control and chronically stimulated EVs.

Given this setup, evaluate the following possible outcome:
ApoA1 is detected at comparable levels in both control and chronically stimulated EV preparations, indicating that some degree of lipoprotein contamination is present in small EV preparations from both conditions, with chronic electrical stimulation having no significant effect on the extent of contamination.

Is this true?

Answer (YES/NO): YES